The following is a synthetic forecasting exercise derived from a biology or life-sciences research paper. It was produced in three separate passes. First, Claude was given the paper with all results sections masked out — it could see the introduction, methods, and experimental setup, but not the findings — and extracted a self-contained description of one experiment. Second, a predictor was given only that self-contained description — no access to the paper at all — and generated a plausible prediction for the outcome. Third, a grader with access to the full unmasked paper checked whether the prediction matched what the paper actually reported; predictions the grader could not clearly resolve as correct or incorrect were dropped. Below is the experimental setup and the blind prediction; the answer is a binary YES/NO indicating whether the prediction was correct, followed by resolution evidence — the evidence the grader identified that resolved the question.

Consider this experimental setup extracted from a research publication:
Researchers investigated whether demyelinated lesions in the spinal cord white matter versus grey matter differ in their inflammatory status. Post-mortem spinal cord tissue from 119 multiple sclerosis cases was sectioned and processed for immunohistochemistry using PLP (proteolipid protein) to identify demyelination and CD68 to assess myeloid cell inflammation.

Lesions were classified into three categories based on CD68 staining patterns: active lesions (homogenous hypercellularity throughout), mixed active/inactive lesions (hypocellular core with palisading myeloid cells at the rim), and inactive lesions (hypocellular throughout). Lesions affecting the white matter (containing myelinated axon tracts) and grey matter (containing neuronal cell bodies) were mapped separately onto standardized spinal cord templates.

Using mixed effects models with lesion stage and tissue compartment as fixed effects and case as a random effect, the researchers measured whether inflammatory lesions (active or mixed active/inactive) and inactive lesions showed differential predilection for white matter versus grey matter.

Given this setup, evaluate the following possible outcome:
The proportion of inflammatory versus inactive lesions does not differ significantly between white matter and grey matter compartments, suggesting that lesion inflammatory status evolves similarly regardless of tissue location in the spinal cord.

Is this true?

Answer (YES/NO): NO